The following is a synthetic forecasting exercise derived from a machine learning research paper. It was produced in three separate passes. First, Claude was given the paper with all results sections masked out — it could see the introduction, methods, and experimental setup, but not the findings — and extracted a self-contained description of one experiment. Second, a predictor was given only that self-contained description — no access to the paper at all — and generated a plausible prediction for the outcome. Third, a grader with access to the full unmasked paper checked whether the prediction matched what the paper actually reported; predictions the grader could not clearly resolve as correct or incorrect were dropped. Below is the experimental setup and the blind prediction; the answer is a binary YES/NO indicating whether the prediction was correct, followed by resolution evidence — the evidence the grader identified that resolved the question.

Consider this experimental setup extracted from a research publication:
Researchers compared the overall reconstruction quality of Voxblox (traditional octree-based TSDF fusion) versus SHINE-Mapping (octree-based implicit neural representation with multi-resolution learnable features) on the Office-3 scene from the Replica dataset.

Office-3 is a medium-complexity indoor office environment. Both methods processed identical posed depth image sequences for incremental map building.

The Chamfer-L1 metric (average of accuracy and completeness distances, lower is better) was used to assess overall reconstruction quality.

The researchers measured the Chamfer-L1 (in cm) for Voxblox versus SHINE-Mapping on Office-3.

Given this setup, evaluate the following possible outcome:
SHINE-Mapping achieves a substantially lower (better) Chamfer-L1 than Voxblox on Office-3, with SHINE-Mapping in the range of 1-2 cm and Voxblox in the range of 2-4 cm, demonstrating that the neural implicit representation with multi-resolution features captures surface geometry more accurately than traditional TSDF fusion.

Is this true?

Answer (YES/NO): NO